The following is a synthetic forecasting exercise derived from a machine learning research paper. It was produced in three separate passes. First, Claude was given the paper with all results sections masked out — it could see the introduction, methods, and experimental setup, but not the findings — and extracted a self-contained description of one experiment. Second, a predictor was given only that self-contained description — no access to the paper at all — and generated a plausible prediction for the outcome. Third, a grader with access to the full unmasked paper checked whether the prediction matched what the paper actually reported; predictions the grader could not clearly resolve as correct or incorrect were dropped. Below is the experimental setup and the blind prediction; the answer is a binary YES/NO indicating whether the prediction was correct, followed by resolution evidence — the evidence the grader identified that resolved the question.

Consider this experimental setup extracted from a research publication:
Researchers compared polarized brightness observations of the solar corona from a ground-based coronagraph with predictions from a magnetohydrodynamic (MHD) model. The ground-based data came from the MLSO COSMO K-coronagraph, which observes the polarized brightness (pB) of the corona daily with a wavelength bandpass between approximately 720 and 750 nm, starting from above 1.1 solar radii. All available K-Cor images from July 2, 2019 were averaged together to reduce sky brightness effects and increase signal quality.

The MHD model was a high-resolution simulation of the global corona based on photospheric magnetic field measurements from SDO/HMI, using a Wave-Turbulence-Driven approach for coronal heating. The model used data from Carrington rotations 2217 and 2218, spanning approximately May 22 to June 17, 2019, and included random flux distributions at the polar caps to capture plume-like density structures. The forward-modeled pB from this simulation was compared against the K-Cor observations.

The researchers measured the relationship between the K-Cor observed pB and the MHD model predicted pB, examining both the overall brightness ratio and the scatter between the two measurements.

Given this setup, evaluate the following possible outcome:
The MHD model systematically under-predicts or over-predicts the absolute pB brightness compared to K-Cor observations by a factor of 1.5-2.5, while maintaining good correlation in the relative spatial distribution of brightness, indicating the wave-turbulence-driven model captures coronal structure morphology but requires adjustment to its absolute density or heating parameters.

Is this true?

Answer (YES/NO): NO